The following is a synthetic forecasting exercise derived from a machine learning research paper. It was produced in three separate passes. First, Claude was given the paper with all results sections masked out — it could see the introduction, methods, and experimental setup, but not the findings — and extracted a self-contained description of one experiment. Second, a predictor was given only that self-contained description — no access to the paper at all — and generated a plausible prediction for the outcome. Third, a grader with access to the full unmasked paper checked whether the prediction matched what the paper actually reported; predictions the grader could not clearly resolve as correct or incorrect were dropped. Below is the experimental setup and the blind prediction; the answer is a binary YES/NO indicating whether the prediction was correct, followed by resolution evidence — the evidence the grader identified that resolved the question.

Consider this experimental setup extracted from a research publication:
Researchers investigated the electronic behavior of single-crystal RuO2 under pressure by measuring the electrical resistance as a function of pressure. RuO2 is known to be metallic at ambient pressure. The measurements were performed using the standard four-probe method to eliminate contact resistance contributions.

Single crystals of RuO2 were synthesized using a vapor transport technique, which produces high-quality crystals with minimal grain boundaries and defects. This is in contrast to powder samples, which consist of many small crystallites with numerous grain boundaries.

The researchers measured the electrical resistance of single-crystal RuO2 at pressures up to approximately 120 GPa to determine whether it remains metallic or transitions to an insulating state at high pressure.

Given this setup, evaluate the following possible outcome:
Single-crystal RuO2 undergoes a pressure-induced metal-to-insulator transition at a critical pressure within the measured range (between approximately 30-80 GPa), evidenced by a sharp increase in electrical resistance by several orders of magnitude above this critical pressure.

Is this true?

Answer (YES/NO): NO